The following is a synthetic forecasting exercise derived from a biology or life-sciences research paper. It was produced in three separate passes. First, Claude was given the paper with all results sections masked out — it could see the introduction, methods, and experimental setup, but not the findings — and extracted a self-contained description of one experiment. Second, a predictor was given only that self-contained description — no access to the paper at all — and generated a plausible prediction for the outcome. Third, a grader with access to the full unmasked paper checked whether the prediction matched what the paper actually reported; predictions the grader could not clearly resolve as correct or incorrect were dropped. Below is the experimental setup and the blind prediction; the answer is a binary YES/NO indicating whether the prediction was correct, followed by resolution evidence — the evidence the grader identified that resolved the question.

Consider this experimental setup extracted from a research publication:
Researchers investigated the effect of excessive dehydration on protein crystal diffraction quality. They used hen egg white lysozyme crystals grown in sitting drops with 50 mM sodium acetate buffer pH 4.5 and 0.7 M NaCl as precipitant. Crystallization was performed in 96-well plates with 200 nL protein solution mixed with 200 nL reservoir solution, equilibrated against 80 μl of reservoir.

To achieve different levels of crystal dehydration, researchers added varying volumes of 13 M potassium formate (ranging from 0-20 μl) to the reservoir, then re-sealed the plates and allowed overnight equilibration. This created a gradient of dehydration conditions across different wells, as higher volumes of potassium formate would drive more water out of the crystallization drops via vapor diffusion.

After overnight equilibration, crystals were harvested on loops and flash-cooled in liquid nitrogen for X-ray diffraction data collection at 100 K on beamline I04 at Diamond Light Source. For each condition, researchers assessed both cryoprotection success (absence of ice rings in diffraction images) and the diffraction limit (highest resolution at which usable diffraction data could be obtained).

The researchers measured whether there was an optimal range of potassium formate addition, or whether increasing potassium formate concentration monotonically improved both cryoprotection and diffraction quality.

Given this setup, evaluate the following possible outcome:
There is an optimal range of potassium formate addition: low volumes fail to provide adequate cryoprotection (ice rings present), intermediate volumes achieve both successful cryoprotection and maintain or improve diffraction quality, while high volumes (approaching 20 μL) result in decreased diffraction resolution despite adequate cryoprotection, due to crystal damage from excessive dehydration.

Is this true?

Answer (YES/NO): NO